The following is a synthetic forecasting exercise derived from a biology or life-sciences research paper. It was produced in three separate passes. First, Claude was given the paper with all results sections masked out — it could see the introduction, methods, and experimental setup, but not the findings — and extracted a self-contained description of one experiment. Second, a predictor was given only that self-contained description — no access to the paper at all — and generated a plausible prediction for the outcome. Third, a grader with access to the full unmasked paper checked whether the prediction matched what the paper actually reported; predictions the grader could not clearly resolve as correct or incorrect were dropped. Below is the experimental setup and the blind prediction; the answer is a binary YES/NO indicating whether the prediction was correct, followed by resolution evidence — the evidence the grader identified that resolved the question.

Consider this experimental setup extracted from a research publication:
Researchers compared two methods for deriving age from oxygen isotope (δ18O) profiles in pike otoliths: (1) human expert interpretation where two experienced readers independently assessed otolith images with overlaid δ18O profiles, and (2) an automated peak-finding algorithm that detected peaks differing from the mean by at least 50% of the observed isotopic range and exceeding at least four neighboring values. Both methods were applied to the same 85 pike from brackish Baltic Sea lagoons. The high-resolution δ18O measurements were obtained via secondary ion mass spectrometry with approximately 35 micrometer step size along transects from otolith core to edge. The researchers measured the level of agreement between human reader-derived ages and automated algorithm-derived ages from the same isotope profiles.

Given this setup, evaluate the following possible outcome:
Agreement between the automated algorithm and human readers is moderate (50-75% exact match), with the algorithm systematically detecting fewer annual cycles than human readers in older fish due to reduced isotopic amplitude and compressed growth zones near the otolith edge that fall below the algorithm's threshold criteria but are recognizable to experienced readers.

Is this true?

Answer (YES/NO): NO